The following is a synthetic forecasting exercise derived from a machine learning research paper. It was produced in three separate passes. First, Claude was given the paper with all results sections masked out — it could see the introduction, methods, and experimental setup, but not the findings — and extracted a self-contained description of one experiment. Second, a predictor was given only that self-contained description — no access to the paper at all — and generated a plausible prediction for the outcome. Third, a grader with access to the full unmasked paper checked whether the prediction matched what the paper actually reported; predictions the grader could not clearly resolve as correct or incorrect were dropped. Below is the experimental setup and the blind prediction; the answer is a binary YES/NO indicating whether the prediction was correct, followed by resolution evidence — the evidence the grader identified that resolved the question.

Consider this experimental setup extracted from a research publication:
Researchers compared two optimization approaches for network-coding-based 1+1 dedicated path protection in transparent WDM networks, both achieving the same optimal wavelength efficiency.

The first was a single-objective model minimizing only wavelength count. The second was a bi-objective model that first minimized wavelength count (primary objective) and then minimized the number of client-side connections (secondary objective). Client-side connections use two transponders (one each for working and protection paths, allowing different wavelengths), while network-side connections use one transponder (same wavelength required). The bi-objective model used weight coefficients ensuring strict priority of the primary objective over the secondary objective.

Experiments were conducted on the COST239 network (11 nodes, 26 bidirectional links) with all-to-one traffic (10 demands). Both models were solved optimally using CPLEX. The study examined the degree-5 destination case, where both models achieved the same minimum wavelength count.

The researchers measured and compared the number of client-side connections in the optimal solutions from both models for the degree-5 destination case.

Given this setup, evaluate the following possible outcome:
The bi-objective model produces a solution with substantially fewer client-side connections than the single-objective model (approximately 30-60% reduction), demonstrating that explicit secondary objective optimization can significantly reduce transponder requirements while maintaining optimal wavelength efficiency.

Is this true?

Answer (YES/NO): YES